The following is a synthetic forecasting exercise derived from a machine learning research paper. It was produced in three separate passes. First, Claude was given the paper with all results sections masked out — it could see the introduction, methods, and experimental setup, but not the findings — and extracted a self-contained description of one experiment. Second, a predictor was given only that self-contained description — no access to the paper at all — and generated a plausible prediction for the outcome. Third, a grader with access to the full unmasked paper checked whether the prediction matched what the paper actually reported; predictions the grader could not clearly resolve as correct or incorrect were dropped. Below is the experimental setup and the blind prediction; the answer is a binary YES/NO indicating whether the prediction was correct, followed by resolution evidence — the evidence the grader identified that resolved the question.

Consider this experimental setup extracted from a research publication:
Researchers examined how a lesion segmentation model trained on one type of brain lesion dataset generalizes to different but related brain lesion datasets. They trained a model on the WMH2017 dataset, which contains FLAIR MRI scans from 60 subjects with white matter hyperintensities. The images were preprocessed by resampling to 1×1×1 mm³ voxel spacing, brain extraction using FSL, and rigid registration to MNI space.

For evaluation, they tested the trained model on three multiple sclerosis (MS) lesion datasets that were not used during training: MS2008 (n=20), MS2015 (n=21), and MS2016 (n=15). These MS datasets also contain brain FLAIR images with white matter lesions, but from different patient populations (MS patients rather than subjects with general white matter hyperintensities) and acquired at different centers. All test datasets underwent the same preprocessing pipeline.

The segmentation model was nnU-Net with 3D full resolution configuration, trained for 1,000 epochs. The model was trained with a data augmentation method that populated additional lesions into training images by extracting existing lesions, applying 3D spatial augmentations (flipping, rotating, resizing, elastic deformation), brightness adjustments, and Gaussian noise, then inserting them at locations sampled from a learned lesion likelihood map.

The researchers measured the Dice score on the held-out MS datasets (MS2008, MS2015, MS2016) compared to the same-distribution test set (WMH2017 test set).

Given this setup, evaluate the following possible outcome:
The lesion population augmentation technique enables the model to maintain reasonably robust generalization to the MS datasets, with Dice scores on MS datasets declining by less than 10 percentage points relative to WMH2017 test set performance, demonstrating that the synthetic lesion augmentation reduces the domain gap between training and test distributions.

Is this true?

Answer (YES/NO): NO